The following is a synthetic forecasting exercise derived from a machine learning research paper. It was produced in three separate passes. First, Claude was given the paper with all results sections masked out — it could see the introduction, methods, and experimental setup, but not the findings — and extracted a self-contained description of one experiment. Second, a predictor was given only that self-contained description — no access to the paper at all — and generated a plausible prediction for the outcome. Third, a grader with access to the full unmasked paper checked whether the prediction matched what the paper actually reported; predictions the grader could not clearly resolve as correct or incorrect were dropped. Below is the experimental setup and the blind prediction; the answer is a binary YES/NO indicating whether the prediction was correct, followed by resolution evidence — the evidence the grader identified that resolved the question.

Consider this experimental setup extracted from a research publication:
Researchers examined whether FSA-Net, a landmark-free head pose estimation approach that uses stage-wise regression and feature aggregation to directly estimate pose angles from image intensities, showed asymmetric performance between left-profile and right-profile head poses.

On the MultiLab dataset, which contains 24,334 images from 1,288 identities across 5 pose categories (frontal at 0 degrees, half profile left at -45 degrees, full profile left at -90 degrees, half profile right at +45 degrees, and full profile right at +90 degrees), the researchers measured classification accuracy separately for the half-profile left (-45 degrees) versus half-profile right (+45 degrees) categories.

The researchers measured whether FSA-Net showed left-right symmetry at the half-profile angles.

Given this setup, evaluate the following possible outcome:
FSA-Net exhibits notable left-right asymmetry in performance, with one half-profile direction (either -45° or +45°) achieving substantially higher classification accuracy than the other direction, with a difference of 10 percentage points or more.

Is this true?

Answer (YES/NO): NO